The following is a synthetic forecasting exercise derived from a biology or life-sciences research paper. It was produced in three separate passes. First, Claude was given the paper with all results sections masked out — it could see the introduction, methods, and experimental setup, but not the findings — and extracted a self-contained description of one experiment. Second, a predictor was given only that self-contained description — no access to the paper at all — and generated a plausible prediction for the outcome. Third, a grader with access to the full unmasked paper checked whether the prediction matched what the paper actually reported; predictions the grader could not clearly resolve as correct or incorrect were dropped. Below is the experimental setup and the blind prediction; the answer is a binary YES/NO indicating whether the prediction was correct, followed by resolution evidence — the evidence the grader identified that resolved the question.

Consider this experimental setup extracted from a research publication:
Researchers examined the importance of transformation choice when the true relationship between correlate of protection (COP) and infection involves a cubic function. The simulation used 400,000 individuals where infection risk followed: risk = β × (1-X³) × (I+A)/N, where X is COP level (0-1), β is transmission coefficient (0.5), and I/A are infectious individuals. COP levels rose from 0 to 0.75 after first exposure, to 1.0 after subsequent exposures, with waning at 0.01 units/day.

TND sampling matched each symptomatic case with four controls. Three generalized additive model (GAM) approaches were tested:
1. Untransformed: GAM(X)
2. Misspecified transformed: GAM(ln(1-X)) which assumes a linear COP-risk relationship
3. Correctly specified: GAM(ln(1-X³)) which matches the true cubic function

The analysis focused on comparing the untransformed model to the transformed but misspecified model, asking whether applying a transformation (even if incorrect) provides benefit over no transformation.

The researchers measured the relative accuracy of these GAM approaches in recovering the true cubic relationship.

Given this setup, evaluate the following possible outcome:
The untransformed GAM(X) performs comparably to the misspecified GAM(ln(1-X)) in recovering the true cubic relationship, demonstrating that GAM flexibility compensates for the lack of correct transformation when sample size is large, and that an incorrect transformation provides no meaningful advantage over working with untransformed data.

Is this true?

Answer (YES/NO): YES